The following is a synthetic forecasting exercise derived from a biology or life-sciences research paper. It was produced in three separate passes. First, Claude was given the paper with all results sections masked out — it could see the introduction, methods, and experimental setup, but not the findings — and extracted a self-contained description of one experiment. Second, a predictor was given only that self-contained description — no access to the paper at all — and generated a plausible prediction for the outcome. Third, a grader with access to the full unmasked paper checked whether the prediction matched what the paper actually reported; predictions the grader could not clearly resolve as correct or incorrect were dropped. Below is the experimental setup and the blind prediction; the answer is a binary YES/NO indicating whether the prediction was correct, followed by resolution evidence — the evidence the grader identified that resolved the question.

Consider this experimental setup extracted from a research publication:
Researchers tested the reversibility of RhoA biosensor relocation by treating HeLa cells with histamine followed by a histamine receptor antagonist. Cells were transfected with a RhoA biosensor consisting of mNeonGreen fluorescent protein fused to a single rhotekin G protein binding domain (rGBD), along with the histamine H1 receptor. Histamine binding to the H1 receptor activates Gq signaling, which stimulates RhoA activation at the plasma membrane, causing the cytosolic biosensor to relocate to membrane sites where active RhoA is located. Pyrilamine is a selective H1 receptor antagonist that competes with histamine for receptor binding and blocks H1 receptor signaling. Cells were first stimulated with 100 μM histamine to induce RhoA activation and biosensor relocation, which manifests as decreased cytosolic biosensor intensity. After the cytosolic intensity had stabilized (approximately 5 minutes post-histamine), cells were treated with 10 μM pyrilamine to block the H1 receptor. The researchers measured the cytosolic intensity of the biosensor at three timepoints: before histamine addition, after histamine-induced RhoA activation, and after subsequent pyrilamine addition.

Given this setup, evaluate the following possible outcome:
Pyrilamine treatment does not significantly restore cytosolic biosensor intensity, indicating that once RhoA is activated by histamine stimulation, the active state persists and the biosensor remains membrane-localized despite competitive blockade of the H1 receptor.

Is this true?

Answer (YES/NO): NO